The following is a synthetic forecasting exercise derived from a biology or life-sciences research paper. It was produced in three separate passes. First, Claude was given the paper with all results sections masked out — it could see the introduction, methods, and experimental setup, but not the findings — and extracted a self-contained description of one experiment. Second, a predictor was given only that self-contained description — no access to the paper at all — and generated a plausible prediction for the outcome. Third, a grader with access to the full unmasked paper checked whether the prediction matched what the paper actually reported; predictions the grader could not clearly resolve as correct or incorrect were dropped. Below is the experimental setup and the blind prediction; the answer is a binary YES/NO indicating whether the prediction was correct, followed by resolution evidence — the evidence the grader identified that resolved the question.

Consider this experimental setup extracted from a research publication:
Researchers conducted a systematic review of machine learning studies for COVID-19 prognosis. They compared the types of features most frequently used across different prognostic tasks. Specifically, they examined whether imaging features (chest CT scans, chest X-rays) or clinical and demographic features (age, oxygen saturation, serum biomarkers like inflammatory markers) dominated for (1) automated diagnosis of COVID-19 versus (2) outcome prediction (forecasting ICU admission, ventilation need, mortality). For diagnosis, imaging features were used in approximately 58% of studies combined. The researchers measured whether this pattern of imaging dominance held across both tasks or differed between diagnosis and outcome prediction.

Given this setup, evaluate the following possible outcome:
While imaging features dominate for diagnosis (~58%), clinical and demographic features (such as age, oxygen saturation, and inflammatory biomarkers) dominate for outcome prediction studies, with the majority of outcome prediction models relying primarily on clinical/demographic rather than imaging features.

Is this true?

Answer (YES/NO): YES